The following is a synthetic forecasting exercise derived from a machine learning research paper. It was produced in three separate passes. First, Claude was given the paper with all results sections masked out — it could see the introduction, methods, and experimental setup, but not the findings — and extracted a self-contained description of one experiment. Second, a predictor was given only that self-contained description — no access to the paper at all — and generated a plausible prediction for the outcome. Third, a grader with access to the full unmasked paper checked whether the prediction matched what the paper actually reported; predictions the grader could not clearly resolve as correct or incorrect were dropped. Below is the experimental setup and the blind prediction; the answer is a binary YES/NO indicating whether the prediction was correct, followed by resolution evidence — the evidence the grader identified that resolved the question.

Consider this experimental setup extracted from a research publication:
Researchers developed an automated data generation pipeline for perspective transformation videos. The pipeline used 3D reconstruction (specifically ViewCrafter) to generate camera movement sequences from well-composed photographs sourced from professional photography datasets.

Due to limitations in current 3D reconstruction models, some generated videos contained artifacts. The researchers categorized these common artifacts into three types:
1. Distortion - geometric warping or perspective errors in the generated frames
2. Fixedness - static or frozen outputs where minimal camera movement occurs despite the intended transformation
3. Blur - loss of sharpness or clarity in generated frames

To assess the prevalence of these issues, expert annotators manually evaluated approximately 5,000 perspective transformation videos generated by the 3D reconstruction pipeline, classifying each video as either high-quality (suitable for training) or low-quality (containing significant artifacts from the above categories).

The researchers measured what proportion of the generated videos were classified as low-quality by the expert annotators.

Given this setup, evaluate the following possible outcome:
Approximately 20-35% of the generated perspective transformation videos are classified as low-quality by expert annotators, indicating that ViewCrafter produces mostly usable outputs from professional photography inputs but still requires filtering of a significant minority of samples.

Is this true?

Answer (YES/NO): NO